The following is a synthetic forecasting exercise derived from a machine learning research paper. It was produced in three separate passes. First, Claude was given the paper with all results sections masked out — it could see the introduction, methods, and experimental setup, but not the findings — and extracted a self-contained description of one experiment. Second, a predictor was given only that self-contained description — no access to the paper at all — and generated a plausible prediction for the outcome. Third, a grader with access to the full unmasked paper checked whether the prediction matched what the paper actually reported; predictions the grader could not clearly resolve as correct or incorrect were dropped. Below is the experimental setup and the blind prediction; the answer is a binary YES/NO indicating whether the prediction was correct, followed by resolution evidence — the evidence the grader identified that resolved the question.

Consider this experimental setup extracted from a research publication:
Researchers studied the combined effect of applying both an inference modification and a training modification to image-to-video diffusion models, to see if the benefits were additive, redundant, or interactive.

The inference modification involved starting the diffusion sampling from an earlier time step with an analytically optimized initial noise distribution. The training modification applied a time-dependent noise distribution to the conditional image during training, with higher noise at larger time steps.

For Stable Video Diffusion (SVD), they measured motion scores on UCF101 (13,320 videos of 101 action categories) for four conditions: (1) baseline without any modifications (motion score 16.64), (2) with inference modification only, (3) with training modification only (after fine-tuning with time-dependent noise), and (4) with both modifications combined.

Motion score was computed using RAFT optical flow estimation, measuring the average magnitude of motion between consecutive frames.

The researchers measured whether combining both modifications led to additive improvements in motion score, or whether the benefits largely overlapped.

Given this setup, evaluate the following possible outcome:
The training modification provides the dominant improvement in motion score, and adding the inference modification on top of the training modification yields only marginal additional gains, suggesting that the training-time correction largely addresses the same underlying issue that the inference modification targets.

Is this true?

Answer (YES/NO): YES